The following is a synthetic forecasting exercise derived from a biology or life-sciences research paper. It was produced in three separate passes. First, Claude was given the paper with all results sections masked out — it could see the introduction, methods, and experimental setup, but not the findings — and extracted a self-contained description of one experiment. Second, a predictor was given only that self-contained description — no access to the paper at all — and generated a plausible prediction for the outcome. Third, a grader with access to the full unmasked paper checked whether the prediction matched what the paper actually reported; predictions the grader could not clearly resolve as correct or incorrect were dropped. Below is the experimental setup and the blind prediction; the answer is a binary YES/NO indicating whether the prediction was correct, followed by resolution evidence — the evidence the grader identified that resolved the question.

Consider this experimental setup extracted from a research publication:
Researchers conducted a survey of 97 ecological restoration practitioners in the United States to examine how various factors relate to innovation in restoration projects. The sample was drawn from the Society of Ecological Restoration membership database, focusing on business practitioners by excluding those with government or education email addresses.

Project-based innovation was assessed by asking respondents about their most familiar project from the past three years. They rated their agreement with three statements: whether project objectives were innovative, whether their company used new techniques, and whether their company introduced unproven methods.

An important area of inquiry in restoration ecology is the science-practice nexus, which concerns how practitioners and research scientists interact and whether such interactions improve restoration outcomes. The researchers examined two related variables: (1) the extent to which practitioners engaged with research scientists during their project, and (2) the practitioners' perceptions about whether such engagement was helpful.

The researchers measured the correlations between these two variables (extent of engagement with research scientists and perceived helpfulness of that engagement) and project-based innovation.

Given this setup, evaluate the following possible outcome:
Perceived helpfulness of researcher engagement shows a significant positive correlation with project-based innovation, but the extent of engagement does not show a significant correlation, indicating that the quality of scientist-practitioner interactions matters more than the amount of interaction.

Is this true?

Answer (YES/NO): NO